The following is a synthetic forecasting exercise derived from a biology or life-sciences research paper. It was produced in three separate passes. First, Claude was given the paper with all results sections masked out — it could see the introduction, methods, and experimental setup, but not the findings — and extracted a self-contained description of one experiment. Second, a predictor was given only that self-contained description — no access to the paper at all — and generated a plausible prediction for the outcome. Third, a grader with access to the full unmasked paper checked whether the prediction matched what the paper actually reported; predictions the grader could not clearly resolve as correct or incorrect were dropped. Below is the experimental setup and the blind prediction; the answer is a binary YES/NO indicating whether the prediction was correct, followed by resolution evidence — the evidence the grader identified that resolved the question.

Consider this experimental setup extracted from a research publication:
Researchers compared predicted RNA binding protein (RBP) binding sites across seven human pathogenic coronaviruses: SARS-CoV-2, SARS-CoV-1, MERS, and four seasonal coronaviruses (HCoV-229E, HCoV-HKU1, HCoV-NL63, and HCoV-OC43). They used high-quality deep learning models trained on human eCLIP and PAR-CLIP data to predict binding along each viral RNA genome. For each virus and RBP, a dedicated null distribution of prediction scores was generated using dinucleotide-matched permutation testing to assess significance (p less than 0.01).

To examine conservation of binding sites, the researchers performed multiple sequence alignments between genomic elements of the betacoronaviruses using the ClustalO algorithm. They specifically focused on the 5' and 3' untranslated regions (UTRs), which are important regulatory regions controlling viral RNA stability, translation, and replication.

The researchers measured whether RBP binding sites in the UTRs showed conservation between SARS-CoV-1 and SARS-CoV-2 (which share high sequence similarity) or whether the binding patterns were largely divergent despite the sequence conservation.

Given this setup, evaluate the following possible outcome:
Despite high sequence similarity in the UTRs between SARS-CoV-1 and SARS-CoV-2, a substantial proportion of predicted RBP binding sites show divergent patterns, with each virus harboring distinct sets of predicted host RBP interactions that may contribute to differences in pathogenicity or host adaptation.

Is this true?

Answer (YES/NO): NO